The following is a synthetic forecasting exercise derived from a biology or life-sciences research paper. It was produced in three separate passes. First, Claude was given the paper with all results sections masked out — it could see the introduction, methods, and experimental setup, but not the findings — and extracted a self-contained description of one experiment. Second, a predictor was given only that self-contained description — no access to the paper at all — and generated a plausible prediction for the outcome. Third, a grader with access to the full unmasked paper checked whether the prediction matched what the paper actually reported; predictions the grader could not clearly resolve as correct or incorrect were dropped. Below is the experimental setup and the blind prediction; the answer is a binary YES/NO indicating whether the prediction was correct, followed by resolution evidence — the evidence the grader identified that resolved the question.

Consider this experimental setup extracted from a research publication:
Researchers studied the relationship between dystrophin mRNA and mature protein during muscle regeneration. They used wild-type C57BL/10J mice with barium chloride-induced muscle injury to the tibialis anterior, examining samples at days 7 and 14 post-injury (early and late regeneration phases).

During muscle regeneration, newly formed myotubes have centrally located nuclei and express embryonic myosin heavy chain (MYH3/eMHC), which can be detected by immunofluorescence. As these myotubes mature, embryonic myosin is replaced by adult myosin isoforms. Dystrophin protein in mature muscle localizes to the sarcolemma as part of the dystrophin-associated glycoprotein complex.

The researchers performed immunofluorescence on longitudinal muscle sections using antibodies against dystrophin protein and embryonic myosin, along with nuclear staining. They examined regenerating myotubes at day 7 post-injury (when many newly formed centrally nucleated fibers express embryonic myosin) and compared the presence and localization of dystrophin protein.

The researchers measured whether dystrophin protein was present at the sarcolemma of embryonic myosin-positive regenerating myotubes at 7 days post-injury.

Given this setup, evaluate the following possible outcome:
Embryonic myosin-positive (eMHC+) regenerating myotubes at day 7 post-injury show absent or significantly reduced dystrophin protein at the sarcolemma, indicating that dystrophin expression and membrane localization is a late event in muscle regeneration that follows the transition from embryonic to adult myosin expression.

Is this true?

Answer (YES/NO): NO